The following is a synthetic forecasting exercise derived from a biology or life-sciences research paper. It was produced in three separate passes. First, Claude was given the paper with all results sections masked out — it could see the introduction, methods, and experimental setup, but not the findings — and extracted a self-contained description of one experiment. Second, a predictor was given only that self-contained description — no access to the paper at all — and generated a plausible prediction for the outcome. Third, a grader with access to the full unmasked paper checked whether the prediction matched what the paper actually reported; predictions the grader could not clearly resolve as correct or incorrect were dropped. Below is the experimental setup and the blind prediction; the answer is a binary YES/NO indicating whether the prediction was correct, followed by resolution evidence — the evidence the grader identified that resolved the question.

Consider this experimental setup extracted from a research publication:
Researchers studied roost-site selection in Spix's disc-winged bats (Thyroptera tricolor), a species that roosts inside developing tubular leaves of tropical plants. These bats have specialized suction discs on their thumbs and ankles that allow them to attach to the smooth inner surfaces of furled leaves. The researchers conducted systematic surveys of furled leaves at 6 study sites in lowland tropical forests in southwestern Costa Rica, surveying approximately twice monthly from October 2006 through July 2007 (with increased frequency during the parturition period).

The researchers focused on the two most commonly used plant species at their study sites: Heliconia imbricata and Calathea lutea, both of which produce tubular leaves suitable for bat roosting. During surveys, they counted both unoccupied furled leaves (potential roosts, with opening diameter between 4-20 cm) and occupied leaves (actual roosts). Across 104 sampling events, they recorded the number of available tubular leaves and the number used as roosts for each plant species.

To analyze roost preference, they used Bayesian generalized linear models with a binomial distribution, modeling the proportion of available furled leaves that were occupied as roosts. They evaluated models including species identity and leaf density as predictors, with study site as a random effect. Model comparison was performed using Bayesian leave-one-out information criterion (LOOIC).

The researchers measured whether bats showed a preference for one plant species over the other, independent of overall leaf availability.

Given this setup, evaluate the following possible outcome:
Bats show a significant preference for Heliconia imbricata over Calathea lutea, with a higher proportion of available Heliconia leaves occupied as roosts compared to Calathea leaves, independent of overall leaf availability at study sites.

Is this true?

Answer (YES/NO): YES